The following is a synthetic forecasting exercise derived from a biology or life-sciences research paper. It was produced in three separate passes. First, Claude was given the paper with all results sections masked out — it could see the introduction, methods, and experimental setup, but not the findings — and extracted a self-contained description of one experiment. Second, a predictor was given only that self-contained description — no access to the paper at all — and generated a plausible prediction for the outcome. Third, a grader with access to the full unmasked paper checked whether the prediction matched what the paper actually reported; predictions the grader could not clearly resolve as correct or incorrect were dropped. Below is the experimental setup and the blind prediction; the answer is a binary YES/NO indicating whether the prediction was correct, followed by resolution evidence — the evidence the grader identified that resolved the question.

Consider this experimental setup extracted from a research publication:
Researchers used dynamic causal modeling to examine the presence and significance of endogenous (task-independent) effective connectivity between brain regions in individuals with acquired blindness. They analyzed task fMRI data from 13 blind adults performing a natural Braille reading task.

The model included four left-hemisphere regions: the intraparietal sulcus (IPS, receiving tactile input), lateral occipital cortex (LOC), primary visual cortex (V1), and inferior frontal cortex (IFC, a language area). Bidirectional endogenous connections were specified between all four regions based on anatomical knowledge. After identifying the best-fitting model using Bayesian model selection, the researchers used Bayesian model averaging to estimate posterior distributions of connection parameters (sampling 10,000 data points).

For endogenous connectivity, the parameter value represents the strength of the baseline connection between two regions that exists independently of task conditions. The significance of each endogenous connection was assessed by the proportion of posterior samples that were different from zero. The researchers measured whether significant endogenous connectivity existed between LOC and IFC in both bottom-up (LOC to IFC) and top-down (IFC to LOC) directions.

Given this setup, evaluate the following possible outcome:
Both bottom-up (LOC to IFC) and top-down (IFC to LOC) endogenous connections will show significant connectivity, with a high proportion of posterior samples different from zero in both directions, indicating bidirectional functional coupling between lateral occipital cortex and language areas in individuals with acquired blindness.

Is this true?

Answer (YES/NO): YES